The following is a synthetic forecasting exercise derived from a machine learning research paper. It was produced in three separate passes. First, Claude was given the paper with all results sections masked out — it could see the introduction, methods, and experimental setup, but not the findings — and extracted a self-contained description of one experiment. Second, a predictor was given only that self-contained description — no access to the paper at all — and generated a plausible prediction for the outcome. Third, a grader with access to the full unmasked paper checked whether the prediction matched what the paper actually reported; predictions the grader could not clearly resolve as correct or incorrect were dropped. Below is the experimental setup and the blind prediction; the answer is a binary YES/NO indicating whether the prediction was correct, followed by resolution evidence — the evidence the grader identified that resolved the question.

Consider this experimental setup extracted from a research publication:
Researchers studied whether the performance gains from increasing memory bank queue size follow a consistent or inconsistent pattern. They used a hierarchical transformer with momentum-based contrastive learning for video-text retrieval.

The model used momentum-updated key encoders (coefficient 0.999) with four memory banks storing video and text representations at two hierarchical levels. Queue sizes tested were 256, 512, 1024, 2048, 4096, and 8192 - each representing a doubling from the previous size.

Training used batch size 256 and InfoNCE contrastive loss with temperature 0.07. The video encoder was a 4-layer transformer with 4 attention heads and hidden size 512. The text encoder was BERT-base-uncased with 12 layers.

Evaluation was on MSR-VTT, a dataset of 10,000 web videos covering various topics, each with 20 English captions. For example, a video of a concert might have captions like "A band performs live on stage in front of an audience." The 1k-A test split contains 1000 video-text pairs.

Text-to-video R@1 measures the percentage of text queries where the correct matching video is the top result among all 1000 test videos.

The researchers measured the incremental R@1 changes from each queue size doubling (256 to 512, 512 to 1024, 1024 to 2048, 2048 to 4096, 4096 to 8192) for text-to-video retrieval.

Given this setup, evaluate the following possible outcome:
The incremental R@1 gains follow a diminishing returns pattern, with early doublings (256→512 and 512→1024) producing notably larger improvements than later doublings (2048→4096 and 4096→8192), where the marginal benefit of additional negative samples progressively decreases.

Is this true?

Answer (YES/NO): NO